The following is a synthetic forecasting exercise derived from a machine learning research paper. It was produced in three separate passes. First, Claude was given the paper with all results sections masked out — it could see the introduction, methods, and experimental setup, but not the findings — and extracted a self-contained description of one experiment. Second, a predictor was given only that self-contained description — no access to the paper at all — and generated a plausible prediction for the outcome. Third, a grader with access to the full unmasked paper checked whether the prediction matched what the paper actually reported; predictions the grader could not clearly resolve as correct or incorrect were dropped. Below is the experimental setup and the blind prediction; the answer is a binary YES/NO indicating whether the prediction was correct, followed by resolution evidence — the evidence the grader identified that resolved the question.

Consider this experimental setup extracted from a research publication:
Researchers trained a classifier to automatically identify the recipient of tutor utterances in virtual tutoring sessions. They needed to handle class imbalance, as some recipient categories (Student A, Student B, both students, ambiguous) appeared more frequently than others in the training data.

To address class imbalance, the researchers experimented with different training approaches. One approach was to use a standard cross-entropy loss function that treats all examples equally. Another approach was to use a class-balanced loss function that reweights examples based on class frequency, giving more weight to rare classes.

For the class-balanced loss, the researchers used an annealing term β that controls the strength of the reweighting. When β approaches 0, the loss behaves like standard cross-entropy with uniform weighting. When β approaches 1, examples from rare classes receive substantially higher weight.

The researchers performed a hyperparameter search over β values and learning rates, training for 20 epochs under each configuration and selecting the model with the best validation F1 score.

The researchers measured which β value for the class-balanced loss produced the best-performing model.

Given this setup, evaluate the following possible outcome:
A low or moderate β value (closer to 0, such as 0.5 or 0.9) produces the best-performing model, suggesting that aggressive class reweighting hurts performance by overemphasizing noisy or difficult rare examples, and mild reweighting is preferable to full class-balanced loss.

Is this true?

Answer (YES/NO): YES